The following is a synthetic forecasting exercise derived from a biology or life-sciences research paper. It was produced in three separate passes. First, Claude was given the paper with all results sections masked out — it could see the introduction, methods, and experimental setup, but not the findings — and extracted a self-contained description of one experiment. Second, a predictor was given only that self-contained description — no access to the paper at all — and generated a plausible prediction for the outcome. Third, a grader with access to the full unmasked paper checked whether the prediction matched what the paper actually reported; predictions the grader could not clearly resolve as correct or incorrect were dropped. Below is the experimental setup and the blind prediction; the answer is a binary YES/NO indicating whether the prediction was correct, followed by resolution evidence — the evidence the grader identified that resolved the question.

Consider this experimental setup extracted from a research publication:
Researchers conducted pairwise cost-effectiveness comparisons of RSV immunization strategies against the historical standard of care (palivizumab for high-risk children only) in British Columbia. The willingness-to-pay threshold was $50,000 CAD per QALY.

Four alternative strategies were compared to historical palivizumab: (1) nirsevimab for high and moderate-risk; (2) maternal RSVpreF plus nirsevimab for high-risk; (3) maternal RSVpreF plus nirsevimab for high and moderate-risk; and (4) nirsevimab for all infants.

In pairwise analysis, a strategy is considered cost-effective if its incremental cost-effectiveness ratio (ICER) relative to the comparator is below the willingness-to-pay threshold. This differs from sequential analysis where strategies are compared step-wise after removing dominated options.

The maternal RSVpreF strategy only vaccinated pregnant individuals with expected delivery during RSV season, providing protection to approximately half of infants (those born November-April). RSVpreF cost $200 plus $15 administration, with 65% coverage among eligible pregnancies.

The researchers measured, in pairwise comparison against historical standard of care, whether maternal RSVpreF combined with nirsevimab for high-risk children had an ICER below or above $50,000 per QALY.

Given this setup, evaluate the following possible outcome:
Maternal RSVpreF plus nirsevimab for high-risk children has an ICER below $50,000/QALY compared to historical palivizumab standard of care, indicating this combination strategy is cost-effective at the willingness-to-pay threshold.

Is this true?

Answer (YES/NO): YES